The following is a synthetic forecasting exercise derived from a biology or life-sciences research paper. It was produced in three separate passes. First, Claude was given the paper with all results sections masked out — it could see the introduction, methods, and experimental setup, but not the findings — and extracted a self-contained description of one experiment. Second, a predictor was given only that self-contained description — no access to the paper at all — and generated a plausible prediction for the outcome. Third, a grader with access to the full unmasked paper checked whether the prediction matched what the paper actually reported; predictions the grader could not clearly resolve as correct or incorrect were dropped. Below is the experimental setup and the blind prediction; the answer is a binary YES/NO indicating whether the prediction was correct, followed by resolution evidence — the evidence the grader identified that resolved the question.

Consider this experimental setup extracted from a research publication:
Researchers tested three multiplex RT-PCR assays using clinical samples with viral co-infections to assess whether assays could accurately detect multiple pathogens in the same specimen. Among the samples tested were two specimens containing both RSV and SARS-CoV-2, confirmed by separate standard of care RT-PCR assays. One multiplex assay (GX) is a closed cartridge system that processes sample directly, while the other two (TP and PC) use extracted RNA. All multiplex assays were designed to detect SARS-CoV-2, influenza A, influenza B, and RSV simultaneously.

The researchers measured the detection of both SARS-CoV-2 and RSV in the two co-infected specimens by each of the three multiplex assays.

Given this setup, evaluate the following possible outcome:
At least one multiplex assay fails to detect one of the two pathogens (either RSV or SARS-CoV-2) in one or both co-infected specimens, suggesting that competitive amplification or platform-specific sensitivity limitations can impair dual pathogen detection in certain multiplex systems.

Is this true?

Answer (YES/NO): YES